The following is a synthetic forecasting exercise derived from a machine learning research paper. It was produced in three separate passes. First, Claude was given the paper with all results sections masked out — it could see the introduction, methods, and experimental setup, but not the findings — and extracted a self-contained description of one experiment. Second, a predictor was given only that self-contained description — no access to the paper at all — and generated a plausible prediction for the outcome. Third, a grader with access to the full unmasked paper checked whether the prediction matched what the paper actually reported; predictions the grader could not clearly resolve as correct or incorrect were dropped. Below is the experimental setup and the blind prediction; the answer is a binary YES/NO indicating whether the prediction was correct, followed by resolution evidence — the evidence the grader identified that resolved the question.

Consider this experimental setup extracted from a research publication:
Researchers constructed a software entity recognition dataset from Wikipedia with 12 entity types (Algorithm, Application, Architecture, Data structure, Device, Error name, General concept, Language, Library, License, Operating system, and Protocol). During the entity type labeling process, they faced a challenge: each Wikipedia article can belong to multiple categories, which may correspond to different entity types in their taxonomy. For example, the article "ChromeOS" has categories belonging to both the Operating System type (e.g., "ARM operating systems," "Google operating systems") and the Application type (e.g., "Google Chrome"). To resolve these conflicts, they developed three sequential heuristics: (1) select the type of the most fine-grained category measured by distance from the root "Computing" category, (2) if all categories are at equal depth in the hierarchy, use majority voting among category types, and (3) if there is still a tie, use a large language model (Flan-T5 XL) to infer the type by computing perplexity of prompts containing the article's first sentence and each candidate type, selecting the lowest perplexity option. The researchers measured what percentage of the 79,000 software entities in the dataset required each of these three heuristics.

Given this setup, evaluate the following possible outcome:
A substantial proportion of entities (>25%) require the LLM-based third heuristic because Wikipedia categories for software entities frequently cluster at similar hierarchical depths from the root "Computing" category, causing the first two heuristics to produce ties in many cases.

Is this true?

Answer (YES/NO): NO